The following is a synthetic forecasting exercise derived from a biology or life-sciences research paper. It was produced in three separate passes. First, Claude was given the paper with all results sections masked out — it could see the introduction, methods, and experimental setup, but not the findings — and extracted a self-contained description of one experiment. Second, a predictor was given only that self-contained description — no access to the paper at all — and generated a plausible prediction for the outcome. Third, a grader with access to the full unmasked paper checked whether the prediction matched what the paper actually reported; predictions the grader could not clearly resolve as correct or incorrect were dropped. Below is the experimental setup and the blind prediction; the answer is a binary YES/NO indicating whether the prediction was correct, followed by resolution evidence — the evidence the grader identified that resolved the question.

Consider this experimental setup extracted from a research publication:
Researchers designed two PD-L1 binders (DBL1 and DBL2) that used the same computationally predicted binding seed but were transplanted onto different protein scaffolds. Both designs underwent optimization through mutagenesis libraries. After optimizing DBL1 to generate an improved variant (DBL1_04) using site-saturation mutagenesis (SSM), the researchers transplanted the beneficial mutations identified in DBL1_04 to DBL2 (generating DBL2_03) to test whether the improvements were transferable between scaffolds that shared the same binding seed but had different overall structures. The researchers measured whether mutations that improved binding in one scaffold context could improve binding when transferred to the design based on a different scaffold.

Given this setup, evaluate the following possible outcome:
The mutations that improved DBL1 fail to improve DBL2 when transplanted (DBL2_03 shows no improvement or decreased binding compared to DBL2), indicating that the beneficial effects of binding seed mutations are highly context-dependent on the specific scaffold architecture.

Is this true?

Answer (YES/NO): NO